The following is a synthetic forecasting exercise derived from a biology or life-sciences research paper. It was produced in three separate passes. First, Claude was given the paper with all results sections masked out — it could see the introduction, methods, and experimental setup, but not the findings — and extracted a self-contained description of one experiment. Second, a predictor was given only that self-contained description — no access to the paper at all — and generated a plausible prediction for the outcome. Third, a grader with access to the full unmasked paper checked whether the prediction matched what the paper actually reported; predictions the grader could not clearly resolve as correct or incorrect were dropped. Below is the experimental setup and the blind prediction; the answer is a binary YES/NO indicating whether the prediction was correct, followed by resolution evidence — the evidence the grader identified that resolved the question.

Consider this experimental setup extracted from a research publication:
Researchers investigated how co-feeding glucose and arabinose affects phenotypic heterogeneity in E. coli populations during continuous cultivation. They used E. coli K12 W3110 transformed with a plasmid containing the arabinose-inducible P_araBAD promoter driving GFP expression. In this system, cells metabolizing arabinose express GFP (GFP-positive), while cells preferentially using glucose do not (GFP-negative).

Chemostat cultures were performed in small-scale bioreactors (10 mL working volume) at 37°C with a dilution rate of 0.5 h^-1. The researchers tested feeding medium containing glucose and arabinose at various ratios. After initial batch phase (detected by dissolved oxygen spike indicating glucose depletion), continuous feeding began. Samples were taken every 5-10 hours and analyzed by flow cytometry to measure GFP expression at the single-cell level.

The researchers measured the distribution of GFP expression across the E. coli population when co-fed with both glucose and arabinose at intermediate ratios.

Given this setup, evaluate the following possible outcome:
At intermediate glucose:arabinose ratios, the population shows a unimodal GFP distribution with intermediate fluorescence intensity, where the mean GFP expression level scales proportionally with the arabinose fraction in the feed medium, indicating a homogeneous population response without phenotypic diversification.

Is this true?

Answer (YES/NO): NO